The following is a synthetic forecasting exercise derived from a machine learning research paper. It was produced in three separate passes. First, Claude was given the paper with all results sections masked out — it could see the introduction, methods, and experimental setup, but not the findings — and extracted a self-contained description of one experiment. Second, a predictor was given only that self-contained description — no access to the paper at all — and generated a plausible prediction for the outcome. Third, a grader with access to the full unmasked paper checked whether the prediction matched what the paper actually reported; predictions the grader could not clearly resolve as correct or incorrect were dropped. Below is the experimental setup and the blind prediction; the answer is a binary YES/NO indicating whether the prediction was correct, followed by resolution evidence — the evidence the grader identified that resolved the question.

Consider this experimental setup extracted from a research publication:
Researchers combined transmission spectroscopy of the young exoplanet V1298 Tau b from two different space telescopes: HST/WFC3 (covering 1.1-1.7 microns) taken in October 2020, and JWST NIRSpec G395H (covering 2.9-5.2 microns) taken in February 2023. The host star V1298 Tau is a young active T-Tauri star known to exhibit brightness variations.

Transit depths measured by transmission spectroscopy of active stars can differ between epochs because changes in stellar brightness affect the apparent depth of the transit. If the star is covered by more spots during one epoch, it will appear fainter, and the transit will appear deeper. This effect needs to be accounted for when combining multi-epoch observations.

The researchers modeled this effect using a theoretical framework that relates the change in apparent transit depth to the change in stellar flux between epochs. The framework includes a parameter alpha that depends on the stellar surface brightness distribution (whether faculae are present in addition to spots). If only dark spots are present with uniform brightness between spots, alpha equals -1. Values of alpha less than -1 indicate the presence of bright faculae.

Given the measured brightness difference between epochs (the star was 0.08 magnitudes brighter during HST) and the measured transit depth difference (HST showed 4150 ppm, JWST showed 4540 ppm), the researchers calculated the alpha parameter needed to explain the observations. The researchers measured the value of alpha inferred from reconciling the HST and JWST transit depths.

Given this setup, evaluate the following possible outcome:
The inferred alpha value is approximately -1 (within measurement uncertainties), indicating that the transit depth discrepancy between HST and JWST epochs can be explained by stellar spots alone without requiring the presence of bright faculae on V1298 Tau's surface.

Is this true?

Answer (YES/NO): NO